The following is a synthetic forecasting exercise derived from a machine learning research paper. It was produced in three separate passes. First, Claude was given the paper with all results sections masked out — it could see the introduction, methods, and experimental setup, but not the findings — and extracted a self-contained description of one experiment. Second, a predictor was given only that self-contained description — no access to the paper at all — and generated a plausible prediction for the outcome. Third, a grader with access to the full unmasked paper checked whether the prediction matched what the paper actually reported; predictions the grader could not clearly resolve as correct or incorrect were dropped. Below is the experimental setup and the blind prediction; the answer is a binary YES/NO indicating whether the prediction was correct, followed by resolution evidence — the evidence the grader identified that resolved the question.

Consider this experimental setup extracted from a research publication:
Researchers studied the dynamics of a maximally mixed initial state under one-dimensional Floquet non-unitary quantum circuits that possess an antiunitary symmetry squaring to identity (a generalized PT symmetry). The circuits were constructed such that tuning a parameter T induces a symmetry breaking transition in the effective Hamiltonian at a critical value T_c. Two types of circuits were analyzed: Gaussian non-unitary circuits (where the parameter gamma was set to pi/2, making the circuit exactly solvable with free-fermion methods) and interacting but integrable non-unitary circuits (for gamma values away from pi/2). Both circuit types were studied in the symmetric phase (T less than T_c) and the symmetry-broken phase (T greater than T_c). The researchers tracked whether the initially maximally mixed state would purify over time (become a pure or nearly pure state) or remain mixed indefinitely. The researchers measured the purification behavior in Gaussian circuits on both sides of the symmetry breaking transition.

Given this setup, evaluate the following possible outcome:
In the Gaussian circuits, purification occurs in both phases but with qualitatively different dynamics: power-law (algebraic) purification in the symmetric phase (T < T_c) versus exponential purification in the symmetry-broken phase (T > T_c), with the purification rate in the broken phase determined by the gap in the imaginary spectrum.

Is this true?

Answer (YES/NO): NO